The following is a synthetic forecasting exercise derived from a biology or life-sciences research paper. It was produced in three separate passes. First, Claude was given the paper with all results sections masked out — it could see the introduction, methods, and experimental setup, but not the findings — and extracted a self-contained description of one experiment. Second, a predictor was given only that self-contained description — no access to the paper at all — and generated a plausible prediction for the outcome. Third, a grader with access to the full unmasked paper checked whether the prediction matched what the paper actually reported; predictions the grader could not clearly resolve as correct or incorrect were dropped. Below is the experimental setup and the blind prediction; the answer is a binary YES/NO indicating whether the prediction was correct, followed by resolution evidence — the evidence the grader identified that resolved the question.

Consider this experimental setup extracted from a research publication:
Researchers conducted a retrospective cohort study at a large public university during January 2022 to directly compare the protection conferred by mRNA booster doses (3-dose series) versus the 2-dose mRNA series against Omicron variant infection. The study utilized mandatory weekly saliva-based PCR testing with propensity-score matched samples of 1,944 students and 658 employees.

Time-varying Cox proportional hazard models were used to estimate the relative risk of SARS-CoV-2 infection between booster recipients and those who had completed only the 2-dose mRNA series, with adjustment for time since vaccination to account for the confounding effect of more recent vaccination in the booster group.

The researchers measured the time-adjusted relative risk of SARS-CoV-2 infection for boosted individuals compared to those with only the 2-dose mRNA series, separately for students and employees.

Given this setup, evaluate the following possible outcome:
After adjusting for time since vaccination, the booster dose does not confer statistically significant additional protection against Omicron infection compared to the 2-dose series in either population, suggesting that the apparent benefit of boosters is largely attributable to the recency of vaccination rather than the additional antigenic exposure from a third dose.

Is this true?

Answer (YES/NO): NO